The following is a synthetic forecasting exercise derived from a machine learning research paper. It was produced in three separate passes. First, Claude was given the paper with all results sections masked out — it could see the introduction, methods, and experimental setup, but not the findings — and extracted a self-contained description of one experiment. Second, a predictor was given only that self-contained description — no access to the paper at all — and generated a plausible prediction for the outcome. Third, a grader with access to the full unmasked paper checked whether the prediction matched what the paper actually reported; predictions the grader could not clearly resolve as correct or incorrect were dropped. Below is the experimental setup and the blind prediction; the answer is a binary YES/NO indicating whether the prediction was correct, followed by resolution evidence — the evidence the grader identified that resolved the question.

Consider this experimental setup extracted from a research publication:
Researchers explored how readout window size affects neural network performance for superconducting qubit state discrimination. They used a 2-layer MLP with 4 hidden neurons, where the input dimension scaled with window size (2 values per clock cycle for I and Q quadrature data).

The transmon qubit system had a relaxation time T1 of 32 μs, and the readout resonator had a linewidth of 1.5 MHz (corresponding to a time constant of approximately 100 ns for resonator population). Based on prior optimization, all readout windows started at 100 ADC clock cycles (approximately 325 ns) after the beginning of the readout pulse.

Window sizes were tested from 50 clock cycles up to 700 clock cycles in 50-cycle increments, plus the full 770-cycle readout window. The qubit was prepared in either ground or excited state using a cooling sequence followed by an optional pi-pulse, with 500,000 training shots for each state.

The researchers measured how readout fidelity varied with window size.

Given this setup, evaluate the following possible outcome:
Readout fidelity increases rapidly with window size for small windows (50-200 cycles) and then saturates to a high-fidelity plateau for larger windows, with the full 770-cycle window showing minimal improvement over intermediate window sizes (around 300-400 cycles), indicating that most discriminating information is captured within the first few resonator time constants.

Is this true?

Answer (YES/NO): YES